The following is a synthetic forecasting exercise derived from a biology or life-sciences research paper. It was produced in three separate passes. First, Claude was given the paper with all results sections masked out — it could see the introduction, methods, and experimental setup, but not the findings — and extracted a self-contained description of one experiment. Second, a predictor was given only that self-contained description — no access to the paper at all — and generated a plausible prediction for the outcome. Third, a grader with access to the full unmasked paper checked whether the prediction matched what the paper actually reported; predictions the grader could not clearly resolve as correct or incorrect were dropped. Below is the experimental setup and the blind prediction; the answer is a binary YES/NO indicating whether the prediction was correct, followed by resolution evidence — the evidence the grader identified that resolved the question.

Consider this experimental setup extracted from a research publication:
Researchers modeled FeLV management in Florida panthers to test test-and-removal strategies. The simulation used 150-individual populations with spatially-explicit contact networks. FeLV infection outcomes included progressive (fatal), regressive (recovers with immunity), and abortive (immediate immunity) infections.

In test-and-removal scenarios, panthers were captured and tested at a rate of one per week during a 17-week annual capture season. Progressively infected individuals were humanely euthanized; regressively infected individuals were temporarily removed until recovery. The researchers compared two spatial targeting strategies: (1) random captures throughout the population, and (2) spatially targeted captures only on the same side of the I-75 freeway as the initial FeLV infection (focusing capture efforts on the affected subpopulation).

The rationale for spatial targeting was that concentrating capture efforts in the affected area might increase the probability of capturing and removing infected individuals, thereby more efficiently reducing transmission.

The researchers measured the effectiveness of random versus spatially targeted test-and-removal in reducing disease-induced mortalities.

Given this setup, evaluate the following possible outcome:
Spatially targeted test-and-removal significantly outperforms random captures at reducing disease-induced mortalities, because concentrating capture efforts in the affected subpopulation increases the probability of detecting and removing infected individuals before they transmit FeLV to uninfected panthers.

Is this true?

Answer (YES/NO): NO